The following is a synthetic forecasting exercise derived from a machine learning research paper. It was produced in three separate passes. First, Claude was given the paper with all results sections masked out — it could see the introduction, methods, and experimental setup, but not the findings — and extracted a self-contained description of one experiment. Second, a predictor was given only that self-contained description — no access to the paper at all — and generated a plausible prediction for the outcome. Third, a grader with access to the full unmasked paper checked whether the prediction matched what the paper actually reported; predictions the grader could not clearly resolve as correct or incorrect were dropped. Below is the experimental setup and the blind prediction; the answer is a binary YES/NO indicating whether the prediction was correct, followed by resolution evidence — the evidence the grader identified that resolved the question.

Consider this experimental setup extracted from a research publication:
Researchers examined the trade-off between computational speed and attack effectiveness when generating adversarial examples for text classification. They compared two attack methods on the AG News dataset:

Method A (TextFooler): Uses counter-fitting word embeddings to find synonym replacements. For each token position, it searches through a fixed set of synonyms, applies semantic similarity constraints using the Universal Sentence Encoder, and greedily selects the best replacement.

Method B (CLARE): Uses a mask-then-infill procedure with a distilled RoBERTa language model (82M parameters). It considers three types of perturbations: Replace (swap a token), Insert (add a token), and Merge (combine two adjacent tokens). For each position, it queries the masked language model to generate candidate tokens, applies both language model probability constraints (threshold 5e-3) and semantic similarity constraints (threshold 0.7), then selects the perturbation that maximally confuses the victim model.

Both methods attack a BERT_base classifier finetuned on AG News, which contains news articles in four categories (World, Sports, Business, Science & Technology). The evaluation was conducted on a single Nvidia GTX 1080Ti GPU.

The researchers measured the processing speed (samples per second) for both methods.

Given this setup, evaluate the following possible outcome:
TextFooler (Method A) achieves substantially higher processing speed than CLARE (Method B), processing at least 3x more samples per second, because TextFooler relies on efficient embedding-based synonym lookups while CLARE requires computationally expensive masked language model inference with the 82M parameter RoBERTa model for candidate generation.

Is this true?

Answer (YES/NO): YES